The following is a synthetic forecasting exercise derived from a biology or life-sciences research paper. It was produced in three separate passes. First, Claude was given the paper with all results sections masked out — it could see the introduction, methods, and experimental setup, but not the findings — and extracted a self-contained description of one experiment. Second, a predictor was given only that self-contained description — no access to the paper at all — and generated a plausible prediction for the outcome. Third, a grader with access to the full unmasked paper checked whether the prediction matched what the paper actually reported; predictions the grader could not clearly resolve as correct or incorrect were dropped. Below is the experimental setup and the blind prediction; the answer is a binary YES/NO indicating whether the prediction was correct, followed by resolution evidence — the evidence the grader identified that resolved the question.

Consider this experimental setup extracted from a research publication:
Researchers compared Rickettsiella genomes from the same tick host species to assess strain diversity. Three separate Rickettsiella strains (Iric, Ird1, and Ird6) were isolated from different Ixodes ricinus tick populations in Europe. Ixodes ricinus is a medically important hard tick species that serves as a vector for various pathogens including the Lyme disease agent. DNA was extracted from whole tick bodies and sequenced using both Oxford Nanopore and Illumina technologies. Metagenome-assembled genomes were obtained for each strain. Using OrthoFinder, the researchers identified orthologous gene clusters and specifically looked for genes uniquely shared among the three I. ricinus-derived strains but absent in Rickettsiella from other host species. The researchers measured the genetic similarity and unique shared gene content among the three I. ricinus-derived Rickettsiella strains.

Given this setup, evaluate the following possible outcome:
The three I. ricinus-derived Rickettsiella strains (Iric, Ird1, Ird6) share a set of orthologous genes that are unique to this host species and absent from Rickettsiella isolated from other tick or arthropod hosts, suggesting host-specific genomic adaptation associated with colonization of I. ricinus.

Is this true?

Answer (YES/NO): NO